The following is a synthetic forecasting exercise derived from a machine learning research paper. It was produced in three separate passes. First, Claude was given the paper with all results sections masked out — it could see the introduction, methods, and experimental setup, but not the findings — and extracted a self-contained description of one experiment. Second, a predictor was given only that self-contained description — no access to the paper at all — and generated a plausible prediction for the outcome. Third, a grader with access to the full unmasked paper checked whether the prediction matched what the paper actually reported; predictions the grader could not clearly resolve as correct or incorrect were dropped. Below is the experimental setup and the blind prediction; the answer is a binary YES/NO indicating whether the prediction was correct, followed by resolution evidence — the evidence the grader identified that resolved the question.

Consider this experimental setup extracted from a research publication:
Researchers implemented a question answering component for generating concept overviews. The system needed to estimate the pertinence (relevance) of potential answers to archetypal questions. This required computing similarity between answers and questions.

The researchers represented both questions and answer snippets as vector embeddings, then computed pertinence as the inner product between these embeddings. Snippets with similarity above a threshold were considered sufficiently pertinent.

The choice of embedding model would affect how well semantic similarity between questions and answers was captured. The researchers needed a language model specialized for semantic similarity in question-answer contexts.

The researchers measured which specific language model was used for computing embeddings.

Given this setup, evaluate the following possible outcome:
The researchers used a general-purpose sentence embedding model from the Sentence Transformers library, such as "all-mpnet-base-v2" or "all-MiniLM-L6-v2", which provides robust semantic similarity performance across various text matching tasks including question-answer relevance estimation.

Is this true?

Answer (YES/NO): NO